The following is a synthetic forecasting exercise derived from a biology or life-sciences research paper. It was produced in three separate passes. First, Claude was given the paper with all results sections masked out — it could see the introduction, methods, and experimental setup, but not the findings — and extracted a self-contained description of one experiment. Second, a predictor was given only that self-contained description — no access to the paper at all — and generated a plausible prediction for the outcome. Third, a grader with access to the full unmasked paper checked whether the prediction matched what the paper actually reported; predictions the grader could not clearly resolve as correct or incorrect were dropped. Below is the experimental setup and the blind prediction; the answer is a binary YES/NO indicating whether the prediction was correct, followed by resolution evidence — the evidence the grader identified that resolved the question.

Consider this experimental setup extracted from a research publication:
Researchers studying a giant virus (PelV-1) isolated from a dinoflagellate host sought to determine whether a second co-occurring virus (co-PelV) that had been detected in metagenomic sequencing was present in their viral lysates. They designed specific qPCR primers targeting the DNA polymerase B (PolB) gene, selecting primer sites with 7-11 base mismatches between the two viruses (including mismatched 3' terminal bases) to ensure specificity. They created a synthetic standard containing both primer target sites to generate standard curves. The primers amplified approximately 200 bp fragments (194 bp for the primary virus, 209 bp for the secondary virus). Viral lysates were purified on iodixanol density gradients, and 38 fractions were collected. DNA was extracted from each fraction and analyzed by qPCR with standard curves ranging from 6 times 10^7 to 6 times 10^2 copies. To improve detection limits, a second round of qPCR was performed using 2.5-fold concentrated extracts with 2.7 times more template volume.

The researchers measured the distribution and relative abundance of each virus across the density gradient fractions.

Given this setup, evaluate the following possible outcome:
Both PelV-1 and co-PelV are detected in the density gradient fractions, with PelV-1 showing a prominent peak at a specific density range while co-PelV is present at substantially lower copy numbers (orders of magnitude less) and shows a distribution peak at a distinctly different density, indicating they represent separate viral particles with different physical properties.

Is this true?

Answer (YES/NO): NO